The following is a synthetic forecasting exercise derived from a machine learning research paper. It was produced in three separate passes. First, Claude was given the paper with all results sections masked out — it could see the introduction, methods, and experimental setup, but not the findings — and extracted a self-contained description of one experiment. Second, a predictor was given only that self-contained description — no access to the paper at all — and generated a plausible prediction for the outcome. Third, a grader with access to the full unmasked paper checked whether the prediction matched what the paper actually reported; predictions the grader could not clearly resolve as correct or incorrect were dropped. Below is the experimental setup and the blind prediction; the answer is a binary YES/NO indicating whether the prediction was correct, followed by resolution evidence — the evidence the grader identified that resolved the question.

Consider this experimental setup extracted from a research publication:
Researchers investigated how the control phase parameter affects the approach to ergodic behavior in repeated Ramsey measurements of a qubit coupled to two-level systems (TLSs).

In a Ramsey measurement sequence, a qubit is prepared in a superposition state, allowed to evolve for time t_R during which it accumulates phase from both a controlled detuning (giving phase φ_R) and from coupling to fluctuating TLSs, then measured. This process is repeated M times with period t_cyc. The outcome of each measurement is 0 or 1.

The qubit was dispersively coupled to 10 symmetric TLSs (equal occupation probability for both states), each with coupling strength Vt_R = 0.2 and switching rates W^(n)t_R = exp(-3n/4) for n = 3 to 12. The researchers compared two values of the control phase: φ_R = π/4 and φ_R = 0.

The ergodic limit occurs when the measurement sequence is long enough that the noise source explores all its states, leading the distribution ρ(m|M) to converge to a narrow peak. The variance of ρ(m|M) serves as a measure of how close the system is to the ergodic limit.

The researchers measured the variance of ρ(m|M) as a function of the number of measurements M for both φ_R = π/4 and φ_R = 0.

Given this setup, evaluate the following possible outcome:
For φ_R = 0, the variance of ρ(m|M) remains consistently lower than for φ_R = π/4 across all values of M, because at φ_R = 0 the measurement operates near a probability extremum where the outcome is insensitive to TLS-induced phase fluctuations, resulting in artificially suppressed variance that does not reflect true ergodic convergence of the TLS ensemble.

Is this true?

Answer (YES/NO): NO